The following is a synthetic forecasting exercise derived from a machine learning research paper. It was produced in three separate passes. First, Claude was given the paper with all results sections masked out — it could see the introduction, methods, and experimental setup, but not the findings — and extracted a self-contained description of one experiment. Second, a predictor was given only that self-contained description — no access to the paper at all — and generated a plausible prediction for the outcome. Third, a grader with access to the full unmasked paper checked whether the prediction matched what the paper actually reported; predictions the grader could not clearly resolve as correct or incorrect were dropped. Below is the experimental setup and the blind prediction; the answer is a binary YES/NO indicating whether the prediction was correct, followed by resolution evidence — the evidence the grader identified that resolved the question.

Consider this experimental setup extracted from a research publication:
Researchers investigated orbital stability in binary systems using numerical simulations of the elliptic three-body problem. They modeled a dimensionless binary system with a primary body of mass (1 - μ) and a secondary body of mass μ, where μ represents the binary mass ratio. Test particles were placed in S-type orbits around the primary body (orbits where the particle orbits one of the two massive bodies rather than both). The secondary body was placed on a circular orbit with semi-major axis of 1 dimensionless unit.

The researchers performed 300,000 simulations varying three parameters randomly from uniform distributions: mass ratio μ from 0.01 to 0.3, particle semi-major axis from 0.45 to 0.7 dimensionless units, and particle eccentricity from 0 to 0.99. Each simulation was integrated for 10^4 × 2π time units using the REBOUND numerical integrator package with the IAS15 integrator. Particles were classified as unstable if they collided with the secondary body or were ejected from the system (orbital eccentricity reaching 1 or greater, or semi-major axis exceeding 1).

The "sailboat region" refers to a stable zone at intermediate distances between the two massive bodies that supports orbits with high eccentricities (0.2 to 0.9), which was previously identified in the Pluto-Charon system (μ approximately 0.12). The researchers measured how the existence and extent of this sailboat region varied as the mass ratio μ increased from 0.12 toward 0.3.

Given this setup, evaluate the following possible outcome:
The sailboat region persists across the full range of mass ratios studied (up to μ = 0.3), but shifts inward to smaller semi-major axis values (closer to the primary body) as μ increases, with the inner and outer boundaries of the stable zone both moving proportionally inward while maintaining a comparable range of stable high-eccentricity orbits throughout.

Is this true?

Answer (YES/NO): NO